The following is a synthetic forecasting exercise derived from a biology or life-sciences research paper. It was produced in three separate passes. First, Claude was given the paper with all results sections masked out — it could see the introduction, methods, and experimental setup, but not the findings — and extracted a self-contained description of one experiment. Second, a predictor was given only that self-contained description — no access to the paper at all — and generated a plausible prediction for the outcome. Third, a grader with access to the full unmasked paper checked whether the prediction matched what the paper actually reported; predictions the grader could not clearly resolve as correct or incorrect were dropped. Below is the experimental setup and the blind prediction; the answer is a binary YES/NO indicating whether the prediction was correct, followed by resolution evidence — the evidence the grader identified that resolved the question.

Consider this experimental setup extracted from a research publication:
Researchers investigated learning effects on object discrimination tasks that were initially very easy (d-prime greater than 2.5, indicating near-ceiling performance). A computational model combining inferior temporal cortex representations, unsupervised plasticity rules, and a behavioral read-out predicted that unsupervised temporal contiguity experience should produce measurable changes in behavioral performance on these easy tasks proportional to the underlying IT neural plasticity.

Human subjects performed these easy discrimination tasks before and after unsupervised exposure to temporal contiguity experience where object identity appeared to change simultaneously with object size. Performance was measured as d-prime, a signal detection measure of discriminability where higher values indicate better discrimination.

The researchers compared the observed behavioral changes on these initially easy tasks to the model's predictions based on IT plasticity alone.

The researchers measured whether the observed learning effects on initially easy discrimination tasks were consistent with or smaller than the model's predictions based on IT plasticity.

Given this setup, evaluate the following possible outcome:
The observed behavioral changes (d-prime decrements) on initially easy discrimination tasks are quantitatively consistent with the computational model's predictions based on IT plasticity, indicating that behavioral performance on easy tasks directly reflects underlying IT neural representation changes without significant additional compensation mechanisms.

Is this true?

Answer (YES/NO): NO